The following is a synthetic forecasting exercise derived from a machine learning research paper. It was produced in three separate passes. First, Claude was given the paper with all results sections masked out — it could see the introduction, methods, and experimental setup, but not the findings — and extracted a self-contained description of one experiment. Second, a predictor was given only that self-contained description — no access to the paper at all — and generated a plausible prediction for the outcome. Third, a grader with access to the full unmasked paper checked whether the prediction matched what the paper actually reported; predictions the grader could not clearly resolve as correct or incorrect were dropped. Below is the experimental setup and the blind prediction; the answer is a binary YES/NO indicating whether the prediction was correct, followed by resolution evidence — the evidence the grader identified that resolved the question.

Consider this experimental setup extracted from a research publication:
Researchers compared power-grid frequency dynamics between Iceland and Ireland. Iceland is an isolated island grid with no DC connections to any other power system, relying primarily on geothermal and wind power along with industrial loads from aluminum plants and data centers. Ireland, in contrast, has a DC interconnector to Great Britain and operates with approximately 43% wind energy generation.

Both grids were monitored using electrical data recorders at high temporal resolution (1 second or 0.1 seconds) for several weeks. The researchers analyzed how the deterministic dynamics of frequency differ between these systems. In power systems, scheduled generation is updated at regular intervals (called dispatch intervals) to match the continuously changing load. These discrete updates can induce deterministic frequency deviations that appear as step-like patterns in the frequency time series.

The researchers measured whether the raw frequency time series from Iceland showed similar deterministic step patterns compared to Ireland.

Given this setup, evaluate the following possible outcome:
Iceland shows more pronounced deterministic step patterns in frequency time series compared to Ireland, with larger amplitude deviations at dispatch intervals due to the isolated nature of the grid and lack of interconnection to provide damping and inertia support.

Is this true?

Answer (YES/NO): NO